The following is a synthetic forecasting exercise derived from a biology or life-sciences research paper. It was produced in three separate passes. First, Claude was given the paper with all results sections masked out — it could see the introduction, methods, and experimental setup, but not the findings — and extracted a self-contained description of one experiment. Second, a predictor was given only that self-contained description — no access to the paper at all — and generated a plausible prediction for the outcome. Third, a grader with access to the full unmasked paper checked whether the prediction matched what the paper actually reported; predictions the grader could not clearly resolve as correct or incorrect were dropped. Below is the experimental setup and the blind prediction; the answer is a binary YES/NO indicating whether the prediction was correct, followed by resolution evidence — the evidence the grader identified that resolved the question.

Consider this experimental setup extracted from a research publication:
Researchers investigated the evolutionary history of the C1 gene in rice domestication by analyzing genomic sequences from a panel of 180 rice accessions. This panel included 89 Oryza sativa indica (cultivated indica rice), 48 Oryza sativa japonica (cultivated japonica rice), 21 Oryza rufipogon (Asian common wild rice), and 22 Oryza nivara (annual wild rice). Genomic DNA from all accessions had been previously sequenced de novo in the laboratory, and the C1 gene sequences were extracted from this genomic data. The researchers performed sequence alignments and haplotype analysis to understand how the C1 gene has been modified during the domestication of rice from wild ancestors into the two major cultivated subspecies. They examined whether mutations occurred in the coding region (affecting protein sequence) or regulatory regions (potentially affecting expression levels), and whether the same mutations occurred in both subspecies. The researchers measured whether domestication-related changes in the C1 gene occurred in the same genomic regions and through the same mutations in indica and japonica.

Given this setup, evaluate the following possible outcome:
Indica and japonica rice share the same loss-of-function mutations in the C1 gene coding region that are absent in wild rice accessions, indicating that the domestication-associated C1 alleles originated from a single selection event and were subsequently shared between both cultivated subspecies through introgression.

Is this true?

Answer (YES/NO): NO